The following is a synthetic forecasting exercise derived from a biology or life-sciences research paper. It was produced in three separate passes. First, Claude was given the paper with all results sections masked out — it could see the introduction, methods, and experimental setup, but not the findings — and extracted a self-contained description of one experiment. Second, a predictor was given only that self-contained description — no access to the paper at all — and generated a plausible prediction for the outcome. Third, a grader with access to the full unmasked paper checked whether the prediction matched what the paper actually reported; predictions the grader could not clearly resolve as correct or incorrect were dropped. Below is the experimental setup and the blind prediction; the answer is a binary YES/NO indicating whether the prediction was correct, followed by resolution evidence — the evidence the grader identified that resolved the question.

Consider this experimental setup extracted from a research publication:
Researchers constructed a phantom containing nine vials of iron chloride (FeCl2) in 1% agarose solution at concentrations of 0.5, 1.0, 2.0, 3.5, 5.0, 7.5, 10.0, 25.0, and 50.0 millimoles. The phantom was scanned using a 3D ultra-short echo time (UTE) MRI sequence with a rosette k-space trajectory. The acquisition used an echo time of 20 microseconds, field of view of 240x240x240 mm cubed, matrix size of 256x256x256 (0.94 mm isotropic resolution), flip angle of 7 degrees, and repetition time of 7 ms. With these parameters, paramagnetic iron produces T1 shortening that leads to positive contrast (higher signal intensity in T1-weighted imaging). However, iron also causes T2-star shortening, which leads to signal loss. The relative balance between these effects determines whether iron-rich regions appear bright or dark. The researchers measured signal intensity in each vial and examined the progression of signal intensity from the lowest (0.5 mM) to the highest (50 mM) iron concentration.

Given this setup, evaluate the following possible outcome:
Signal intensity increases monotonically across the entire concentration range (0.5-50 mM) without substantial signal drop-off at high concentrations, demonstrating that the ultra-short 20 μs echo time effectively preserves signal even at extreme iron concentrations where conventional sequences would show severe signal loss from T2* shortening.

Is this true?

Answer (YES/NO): YES